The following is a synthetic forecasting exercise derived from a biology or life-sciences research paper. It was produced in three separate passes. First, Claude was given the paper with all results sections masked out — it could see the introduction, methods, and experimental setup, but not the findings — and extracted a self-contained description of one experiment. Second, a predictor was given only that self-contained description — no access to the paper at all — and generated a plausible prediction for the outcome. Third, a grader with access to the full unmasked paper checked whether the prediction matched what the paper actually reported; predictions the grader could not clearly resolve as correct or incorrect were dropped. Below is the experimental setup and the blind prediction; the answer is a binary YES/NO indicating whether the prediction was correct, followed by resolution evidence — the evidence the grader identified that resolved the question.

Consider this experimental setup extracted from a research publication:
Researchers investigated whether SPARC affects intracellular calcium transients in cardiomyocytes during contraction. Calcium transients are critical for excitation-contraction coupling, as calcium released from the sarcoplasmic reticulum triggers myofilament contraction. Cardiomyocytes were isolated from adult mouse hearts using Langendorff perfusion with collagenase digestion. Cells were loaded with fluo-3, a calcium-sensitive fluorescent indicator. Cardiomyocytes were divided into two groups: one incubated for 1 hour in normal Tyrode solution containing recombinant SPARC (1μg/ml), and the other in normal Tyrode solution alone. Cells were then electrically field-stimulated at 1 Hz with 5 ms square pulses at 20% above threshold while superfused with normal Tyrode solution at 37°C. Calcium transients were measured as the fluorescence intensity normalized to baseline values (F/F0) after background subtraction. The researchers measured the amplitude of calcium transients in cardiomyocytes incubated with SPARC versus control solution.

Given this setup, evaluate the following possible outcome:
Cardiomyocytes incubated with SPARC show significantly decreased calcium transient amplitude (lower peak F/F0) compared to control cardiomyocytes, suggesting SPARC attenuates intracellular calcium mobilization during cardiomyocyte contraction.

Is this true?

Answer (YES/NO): NO